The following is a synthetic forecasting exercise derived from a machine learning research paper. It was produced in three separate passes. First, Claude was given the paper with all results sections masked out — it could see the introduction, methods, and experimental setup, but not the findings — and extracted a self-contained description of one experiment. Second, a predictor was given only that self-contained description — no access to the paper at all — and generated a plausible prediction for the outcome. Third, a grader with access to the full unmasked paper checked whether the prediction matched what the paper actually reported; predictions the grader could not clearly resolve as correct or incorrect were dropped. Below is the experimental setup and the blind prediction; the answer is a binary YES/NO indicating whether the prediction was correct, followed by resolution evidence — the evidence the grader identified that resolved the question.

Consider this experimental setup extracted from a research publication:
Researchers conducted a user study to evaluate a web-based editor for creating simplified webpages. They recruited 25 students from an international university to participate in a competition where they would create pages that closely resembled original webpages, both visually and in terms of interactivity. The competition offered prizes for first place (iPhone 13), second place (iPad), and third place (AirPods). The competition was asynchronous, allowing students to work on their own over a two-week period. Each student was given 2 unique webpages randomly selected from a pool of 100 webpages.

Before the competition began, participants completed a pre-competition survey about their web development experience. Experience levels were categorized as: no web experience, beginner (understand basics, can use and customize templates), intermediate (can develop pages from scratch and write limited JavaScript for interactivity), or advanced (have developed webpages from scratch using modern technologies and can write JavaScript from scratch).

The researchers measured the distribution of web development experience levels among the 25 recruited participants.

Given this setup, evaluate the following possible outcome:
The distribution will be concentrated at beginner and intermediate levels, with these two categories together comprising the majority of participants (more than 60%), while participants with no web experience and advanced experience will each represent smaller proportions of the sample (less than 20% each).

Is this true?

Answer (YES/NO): NO